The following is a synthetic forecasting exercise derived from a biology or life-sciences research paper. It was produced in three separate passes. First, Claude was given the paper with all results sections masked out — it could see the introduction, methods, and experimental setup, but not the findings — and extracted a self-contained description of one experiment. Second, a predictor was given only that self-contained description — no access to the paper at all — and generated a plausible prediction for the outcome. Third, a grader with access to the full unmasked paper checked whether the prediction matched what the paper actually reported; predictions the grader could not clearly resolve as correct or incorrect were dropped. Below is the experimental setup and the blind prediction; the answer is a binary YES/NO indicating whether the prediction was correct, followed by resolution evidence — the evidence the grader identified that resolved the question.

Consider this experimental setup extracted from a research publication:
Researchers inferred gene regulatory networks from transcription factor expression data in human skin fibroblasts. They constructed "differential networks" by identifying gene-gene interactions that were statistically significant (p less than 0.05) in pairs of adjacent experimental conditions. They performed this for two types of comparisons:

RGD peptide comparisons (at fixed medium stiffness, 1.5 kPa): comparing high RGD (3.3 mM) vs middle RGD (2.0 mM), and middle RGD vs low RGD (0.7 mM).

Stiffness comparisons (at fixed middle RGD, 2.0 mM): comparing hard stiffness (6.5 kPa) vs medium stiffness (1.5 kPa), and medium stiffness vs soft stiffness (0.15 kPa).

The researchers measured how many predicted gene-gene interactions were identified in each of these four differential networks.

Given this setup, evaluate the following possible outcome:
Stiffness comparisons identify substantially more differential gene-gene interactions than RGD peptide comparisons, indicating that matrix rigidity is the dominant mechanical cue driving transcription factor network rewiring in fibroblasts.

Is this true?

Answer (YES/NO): NO